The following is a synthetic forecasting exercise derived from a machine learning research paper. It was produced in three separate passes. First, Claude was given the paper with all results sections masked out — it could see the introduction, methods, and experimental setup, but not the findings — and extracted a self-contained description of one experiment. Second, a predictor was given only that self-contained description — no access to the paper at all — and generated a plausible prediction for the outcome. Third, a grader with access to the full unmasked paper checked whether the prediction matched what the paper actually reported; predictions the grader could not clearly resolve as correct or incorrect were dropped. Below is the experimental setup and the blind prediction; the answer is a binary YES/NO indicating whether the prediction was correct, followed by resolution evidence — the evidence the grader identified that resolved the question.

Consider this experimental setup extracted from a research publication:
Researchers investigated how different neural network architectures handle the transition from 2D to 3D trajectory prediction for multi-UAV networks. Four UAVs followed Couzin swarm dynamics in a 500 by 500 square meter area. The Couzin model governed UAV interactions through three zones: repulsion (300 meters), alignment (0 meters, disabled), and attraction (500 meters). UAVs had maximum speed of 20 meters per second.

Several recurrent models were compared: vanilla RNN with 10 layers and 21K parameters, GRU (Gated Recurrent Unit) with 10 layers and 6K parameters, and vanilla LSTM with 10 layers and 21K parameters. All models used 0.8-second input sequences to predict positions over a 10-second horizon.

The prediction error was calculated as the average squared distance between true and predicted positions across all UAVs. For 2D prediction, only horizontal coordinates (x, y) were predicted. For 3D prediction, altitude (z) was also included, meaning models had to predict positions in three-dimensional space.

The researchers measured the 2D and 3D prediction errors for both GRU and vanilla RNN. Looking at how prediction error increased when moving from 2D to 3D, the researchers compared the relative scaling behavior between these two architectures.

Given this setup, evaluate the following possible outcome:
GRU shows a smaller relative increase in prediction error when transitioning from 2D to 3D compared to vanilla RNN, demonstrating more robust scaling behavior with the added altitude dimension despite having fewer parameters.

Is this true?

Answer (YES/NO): YES